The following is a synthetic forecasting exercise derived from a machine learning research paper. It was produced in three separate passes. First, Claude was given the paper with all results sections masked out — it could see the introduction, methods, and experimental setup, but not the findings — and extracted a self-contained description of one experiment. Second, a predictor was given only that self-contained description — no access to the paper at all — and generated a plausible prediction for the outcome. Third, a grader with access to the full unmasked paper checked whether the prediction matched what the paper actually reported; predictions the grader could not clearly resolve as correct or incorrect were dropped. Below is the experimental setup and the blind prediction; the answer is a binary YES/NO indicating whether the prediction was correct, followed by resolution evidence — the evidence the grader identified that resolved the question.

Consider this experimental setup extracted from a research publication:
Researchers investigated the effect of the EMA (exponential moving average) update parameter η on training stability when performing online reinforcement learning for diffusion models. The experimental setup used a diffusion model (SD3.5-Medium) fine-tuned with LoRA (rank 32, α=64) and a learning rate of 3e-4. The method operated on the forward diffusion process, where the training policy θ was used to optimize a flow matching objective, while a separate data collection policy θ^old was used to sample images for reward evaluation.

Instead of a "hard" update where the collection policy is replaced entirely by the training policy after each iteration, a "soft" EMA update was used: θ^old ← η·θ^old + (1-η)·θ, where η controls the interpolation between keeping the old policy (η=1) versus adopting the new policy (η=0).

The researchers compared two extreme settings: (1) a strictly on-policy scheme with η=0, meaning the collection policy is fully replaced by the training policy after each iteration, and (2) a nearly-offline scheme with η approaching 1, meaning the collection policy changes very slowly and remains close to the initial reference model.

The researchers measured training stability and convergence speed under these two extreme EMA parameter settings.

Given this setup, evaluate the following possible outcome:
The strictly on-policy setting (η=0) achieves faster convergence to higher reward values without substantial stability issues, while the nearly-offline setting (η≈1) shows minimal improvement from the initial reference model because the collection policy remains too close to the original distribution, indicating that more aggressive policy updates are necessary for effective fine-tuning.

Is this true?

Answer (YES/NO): NO